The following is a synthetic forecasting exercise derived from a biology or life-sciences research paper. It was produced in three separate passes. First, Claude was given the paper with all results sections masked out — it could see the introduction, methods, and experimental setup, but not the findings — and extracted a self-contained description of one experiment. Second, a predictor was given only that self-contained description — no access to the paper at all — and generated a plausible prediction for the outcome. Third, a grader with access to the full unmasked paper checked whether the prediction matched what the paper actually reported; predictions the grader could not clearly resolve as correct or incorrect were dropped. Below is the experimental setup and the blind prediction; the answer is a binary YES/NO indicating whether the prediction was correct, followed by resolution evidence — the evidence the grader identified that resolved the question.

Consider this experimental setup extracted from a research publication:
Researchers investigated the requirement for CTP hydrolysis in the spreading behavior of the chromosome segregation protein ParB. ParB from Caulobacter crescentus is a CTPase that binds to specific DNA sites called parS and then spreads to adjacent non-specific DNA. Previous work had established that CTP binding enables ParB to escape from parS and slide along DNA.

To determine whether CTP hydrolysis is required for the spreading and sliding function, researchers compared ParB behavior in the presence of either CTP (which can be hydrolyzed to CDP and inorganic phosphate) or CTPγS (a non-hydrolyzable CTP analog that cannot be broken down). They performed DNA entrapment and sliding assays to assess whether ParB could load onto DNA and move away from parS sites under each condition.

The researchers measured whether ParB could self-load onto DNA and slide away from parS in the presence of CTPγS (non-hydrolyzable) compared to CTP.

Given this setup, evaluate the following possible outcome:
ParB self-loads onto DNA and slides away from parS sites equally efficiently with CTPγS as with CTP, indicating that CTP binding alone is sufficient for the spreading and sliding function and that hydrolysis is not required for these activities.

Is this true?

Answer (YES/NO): YES